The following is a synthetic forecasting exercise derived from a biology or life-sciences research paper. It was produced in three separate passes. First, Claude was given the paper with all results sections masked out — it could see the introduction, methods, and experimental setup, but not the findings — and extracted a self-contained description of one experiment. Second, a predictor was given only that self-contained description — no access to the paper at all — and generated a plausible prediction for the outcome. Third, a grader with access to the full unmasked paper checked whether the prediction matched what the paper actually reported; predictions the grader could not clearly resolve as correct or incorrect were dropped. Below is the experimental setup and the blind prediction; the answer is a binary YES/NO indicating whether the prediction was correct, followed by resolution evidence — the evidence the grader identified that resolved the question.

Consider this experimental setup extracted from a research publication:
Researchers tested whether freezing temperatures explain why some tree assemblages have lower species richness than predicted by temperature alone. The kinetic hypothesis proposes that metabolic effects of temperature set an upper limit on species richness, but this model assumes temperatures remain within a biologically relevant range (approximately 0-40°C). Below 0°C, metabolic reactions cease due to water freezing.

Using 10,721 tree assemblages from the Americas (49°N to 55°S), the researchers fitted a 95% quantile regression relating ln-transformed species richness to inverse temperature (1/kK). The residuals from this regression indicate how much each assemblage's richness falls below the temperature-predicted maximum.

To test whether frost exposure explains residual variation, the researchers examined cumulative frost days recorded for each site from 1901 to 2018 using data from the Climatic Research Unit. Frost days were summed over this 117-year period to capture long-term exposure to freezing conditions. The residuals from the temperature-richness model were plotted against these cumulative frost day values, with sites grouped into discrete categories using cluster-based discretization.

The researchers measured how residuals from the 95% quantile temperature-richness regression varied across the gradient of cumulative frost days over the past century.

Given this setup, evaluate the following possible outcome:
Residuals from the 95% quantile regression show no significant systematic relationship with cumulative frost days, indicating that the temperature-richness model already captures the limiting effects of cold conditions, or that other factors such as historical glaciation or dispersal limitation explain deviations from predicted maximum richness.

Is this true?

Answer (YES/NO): NO